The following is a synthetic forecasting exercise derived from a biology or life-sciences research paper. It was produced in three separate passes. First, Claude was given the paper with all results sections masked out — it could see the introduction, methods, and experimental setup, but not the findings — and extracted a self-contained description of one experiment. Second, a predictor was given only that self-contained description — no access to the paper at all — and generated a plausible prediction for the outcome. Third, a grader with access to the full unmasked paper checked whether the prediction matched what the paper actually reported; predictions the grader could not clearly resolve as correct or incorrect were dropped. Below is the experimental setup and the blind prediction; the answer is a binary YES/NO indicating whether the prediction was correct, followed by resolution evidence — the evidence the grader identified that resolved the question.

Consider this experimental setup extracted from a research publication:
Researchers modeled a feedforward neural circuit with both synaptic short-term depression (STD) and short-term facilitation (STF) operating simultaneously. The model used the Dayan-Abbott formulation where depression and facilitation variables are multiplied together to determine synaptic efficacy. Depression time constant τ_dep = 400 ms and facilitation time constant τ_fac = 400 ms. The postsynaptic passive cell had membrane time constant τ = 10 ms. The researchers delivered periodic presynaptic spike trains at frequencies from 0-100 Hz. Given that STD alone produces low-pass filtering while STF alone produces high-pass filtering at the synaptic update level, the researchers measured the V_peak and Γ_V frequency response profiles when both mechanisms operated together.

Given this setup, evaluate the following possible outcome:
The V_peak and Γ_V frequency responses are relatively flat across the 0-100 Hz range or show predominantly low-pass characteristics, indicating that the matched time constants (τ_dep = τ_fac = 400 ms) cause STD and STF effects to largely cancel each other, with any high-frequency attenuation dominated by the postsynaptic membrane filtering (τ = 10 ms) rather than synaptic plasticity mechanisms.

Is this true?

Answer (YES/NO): NO